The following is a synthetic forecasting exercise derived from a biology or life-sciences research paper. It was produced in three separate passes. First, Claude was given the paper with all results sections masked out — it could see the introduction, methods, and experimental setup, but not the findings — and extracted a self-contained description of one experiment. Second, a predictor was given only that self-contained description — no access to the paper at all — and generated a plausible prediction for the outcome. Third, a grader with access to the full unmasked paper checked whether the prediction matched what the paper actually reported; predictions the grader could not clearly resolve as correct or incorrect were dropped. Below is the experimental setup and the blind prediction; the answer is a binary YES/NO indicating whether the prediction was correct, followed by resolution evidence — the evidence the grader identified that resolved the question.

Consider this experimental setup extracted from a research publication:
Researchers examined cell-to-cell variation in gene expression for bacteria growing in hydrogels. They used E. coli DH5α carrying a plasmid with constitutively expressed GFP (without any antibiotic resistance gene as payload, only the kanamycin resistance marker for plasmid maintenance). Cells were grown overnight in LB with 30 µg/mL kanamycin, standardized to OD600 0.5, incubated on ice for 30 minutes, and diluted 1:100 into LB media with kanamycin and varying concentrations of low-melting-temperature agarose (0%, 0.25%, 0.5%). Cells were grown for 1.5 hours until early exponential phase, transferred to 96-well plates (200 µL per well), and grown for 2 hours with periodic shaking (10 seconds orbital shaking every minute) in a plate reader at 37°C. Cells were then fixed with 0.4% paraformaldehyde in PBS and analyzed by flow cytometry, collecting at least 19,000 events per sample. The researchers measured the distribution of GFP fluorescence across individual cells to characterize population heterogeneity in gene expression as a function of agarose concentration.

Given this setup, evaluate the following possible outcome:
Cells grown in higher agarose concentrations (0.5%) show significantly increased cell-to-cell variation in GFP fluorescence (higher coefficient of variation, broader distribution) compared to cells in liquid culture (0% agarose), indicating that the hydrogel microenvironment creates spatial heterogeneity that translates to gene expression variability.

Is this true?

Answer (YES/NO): YES